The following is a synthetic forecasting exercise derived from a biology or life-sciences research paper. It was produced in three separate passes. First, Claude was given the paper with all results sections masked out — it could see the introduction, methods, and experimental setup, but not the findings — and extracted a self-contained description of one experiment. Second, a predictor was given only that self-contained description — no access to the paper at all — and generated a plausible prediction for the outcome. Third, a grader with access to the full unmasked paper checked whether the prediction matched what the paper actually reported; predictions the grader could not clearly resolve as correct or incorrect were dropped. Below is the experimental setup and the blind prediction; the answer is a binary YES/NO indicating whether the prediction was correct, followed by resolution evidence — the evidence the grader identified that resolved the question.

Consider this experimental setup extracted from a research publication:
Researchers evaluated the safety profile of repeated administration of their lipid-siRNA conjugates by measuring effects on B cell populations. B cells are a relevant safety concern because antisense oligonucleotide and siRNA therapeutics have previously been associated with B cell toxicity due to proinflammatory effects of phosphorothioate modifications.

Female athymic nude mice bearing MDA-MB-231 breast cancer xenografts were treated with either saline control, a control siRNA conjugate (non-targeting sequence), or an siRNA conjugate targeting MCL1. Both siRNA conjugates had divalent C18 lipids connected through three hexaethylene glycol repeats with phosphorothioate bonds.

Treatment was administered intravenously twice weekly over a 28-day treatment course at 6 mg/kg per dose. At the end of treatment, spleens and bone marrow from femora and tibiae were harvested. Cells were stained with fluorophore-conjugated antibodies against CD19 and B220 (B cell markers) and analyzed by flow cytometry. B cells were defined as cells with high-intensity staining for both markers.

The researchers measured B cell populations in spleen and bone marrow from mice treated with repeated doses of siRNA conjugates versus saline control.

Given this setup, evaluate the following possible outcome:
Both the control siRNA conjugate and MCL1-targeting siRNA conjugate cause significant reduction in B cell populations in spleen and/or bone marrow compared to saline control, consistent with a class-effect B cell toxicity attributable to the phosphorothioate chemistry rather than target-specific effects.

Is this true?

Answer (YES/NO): NO